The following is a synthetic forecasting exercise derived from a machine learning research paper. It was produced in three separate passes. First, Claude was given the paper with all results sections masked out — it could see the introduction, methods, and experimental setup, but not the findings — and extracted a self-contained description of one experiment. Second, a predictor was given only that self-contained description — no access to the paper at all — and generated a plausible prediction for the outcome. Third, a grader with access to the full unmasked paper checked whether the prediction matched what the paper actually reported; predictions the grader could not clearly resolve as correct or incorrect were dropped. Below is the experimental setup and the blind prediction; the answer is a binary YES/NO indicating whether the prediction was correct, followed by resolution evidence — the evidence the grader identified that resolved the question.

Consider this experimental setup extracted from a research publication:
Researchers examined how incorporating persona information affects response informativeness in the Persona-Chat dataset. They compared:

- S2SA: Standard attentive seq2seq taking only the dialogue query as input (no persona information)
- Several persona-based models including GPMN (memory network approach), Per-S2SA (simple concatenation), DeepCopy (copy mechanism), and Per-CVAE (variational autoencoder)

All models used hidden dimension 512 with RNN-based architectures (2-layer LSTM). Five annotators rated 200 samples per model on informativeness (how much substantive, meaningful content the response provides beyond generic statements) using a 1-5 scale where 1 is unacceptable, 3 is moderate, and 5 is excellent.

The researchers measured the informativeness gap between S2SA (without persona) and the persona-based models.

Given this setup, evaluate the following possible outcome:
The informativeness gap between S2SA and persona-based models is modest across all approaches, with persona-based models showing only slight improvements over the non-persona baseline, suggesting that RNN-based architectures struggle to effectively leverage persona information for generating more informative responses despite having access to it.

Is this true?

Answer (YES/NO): NO